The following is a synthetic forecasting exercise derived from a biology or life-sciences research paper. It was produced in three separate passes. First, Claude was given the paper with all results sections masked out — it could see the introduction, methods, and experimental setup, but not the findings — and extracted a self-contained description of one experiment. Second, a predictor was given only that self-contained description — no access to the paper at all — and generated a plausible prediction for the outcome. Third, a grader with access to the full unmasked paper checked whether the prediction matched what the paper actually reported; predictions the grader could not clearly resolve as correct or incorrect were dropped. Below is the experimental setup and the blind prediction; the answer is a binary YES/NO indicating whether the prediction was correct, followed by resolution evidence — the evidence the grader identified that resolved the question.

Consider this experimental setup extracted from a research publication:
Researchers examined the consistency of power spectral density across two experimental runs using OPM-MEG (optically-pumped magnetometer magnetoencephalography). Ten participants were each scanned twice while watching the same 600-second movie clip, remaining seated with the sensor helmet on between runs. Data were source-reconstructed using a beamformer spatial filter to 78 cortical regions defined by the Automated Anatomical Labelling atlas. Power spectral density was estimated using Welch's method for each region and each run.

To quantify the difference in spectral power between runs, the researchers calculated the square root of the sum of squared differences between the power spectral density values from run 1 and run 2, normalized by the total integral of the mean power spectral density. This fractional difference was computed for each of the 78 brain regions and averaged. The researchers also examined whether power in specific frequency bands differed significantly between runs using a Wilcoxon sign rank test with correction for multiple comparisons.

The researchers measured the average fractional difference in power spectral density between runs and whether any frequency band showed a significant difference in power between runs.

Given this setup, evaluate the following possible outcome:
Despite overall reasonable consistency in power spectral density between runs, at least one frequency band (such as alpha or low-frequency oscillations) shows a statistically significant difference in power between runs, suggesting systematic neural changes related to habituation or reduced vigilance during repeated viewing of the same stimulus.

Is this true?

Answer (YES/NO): YES